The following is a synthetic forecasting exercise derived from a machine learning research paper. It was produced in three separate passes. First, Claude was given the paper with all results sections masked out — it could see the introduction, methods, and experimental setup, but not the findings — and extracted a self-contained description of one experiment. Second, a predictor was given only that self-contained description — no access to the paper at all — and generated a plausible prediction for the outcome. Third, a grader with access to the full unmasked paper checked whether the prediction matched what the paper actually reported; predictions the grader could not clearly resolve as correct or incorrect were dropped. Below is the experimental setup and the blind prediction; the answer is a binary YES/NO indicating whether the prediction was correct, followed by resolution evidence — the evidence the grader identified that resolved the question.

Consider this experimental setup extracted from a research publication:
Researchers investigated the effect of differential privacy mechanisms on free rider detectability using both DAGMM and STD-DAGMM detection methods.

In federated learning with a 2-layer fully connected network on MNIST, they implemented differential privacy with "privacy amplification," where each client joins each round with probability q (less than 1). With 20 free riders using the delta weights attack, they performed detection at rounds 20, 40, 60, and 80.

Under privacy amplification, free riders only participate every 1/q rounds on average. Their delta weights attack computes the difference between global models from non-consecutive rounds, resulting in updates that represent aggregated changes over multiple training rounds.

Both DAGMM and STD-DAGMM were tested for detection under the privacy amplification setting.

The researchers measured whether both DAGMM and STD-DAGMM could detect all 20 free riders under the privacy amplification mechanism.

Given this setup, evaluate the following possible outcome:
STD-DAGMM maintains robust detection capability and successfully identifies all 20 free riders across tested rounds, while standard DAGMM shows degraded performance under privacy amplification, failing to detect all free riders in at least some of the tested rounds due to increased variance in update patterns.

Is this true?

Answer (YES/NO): NO